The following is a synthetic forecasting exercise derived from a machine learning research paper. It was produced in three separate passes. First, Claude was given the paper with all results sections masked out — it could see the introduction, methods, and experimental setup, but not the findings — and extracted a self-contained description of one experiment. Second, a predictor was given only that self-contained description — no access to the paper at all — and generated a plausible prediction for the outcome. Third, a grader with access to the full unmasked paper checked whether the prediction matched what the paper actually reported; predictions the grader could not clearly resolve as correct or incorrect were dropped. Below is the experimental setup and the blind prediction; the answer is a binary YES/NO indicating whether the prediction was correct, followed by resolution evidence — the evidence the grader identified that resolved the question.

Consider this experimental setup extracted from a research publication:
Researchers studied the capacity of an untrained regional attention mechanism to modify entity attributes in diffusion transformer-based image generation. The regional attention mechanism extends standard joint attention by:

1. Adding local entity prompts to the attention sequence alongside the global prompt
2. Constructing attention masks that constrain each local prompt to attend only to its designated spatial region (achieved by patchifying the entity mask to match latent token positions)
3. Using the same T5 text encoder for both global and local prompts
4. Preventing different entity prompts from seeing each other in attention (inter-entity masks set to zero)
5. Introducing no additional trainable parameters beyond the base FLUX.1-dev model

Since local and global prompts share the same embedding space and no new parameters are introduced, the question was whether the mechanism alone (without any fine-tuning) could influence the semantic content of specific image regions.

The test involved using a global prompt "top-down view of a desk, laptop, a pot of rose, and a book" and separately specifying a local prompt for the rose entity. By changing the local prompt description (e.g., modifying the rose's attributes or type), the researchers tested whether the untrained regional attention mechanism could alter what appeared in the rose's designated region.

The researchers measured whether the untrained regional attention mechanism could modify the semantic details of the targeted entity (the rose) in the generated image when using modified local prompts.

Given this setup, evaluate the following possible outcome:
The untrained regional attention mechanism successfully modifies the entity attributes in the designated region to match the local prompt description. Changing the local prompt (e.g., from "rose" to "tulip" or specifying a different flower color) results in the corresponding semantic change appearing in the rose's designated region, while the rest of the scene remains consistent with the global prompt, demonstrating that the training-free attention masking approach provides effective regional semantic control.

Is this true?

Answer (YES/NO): NO